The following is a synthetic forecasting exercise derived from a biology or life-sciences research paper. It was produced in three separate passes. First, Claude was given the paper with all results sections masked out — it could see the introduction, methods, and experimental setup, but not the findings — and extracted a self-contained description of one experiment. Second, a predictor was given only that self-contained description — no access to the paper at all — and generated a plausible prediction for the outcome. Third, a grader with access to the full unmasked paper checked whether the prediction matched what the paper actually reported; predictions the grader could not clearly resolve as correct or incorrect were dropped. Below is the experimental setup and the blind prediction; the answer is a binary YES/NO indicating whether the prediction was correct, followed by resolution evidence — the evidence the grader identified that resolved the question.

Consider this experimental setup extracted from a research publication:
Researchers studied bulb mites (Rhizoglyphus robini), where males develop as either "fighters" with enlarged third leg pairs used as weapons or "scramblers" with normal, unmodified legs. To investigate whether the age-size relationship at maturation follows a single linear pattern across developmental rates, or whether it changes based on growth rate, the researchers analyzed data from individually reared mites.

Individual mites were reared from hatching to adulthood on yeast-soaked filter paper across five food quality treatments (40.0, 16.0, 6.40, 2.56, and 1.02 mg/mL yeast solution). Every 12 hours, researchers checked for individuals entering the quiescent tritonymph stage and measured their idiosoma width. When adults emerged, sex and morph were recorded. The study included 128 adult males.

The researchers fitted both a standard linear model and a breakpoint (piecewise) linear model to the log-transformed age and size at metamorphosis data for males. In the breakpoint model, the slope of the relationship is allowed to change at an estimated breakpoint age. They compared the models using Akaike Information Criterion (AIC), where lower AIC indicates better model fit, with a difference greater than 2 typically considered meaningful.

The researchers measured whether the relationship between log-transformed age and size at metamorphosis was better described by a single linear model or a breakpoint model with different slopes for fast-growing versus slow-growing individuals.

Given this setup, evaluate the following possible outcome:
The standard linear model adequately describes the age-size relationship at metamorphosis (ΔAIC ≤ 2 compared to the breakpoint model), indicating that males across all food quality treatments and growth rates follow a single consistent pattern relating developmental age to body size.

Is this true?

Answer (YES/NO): NO